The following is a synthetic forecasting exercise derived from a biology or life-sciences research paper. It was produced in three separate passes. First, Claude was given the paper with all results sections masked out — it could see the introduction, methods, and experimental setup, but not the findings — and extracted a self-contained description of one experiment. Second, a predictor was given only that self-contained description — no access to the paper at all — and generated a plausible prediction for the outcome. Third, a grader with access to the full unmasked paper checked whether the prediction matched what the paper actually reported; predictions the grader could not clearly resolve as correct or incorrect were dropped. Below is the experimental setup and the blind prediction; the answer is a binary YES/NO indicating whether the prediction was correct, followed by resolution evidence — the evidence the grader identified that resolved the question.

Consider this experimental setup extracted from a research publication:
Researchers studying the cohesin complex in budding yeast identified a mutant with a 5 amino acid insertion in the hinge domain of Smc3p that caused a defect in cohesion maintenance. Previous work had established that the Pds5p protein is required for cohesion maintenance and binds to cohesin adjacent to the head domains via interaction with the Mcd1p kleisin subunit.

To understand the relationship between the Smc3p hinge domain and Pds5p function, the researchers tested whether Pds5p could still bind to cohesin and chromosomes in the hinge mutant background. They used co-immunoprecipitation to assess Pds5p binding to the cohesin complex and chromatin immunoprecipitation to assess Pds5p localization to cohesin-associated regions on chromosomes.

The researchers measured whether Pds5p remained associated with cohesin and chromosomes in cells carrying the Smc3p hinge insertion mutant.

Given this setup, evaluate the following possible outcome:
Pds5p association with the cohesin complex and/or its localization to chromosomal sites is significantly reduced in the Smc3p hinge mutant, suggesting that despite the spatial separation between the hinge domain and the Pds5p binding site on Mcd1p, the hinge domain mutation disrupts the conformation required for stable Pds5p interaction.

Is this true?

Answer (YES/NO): NO